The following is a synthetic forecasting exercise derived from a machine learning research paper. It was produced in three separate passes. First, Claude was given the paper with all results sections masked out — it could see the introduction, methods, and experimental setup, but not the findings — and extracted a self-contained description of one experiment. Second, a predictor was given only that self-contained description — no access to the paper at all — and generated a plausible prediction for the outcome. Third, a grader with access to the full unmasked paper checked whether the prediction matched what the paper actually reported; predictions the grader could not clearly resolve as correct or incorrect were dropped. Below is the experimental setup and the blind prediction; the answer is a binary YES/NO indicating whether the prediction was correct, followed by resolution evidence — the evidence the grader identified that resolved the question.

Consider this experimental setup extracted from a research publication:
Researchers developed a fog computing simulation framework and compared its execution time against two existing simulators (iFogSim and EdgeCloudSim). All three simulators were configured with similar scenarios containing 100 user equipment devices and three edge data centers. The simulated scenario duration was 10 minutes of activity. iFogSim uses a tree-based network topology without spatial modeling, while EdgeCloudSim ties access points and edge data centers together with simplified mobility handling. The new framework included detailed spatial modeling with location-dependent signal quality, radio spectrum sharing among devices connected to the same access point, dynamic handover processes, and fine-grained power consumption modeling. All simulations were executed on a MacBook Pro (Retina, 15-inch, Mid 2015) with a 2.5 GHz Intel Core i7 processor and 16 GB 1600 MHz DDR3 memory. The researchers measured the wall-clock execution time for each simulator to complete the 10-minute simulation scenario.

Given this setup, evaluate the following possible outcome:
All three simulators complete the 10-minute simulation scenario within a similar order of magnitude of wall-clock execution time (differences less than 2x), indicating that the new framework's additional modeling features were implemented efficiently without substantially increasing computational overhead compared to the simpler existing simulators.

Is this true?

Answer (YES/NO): NO